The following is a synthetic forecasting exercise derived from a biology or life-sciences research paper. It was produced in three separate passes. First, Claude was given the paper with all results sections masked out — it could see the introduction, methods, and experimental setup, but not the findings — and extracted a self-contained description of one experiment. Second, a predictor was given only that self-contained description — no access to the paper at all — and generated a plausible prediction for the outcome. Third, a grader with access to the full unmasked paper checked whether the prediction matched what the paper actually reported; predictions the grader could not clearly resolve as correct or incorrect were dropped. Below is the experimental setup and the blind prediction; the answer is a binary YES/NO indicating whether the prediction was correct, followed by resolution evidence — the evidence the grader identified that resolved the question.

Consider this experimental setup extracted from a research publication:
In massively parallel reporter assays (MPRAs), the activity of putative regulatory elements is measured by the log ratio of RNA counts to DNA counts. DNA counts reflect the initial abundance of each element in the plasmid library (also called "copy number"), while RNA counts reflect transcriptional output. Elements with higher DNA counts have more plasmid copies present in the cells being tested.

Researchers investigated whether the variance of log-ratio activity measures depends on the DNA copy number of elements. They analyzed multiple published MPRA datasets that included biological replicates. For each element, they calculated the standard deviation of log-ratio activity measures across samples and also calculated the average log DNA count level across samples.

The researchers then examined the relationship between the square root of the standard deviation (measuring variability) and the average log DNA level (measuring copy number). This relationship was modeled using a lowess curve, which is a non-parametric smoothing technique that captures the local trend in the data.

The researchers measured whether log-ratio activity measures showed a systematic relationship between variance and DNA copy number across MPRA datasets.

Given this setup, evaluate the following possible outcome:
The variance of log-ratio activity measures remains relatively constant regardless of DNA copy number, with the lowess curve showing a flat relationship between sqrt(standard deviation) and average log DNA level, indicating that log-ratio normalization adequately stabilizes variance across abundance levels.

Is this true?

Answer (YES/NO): NO